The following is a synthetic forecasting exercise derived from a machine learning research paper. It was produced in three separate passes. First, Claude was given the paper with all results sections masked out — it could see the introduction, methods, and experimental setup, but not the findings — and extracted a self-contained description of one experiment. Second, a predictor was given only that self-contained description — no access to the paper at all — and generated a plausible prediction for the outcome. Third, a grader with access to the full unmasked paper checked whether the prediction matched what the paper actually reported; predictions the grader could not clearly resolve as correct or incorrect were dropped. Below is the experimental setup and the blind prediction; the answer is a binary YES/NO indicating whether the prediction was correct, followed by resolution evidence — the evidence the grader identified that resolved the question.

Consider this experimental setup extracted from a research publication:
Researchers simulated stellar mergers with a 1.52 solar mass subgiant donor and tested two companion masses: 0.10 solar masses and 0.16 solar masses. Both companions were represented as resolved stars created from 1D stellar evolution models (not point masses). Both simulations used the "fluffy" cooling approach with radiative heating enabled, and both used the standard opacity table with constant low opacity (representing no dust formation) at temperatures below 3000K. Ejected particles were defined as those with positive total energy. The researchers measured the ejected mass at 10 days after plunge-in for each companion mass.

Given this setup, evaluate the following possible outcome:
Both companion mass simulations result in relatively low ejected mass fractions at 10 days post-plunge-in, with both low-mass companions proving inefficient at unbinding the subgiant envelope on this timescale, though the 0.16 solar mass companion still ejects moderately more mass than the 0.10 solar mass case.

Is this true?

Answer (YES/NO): YES